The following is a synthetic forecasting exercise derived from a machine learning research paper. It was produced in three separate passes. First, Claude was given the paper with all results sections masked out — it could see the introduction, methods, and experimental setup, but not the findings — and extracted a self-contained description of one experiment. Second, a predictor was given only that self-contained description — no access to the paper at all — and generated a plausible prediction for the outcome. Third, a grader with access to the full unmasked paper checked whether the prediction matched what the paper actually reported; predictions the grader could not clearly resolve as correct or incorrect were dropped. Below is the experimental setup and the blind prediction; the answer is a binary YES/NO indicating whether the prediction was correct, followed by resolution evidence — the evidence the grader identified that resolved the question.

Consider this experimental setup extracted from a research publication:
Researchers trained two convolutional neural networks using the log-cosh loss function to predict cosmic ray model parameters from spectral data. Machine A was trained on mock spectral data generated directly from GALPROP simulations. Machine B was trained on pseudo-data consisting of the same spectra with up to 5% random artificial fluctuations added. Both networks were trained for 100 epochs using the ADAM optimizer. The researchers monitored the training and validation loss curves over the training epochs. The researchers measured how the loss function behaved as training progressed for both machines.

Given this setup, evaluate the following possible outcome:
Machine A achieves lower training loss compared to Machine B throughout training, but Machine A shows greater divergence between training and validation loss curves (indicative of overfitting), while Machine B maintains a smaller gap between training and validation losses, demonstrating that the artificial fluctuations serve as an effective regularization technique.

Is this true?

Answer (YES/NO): NO